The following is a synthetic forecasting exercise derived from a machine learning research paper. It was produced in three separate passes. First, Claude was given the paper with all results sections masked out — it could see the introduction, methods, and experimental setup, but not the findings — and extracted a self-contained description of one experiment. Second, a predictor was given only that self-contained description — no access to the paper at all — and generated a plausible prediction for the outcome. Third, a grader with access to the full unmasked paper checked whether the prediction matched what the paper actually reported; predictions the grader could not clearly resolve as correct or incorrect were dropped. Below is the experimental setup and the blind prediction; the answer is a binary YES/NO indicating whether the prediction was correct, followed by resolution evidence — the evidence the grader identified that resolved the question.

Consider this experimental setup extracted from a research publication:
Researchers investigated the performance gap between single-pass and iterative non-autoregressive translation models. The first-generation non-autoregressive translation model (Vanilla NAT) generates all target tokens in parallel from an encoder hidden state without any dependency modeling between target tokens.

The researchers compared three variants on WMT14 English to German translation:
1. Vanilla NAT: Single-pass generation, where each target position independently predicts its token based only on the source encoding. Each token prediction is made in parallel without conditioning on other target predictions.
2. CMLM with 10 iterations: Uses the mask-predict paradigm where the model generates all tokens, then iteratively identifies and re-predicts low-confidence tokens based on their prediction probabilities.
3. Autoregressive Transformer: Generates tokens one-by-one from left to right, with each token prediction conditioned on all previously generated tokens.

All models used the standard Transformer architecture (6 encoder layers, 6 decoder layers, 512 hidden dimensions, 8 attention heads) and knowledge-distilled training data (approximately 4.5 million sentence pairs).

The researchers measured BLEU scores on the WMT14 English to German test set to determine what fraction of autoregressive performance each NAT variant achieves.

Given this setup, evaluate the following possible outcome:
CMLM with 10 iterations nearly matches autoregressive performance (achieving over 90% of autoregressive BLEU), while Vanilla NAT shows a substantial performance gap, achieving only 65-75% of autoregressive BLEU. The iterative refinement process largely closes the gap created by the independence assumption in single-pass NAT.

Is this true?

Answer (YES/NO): NO